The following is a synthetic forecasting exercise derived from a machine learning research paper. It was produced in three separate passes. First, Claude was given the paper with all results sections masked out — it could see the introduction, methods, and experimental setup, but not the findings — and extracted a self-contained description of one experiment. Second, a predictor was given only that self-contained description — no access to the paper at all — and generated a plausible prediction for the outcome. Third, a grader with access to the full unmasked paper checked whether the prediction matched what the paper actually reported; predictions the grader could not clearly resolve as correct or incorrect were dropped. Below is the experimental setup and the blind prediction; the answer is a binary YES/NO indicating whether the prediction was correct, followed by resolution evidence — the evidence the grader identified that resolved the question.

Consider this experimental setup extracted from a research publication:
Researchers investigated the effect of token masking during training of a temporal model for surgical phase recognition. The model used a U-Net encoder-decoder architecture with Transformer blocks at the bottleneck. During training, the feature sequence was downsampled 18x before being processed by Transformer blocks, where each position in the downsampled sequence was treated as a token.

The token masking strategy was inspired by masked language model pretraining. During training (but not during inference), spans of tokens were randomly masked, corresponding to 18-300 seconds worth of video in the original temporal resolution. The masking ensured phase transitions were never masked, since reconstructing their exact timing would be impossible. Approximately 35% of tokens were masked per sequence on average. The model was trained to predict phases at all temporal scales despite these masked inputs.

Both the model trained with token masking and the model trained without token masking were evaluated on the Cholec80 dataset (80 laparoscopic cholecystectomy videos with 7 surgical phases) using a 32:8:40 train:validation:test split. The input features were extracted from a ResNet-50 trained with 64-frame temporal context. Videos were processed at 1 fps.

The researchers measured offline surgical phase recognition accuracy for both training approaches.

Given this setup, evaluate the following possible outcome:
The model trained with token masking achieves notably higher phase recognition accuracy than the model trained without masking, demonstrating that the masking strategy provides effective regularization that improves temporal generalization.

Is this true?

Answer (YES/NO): NO